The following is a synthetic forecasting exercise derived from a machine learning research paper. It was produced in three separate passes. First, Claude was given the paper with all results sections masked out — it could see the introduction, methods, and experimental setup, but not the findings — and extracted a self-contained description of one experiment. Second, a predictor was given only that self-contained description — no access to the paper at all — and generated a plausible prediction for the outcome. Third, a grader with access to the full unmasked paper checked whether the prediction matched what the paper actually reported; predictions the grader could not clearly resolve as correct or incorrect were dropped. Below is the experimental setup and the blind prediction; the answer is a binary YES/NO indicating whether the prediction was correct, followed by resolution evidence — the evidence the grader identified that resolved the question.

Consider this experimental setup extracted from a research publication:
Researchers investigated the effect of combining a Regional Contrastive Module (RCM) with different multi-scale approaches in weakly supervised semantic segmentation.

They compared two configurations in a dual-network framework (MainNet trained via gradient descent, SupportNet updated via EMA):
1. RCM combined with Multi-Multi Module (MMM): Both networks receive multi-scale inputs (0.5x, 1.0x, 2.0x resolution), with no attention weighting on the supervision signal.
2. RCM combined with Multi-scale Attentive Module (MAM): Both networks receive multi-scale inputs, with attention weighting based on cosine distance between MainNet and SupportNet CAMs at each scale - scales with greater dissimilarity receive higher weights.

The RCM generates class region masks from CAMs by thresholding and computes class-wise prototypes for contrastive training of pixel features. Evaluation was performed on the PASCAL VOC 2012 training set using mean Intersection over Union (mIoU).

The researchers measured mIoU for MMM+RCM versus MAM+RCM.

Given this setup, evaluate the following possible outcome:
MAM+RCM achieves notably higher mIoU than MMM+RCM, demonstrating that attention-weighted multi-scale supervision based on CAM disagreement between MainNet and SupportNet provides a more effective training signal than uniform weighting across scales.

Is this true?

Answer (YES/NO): NO